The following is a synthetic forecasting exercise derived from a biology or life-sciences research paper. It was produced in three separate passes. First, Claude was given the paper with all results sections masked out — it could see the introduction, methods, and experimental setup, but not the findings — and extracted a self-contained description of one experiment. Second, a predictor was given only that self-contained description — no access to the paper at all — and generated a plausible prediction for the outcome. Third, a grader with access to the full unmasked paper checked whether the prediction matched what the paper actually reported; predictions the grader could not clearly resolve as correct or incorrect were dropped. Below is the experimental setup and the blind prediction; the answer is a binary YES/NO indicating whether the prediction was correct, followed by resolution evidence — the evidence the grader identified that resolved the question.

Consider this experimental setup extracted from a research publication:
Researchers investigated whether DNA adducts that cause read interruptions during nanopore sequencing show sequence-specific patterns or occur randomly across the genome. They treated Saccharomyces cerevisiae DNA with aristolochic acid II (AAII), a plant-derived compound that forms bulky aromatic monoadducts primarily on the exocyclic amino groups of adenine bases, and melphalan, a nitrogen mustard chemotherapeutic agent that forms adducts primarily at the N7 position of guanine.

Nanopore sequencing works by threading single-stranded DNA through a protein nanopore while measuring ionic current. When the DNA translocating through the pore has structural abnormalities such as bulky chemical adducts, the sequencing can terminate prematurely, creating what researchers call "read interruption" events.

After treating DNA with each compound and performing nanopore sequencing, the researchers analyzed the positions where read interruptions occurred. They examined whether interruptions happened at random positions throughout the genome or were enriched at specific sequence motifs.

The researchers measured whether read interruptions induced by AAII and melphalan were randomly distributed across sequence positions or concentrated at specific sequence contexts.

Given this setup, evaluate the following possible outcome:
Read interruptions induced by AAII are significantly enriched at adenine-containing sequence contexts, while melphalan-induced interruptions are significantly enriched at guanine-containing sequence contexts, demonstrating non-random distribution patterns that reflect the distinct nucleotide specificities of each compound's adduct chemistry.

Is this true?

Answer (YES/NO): NO